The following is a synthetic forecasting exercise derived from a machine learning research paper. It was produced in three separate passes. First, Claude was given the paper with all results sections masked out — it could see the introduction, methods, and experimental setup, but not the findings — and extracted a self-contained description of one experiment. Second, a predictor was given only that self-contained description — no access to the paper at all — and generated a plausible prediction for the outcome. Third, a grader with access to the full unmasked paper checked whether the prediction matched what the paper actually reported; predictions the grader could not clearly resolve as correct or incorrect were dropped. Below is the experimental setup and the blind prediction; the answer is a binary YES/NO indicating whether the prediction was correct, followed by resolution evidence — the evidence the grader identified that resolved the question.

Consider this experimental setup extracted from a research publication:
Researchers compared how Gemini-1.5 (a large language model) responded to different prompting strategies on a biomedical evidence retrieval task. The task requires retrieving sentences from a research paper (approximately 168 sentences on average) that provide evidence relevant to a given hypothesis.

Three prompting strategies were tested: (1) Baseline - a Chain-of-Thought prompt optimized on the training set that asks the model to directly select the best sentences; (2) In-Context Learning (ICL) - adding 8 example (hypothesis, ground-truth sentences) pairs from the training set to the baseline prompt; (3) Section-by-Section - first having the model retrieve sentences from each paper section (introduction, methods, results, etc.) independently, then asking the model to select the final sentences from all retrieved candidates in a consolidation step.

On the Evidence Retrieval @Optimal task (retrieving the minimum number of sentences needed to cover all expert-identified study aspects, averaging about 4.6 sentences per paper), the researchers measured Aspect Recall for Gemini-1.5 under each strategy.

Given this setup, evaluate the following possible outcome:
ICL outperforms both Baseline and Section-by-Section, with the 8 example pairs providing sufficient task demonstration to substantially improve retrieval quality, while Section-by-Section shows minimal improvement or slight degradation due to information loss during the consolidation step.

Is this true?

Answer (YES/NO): NO